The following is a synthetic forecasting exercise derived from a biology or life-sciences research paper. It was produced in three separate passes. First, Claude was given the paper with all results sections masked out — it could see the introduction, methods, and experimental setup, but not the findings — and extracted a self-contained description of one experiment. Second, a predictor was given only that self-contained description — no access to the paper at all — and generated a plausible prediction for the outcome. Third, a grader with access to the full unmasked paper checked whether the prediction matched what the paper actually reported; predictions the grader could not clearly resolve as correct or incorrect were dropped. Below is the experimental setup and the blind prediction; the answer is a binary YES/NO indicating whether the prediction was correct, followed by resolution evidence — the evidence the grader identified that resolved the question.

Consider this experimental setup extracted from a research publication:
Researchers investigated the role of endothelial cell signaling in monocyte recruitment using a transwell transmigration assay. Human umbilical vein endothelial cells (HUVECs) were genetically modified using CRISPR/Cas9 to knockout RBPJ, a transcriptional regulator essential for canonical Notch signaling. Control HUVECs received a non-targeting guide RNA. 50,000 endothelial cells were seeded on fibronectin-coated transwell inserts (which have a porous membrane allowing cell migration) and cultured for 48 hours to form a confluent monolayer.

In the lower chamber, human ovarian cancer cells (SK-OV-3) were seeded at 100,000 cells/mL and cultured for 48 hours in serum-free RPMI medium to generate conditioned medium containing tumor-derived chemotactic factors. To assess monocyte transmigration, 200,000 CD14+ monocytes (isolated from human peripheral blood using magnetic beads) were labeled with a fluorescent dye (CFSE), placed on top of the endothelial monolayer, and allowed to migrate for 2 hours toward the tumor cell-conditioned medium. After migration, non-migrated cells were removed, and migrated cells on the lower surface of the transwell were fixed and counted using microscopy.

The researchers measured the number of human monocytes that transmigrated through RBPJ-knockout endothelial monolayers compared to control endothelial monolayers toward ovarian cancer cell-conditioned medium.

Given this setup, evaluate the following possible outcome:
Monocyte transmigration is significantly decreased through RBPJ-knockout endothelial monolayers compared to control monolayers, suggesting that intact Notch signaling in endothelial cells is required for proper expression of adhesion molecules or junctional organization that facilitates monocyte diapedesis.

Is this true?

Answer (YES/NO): YES